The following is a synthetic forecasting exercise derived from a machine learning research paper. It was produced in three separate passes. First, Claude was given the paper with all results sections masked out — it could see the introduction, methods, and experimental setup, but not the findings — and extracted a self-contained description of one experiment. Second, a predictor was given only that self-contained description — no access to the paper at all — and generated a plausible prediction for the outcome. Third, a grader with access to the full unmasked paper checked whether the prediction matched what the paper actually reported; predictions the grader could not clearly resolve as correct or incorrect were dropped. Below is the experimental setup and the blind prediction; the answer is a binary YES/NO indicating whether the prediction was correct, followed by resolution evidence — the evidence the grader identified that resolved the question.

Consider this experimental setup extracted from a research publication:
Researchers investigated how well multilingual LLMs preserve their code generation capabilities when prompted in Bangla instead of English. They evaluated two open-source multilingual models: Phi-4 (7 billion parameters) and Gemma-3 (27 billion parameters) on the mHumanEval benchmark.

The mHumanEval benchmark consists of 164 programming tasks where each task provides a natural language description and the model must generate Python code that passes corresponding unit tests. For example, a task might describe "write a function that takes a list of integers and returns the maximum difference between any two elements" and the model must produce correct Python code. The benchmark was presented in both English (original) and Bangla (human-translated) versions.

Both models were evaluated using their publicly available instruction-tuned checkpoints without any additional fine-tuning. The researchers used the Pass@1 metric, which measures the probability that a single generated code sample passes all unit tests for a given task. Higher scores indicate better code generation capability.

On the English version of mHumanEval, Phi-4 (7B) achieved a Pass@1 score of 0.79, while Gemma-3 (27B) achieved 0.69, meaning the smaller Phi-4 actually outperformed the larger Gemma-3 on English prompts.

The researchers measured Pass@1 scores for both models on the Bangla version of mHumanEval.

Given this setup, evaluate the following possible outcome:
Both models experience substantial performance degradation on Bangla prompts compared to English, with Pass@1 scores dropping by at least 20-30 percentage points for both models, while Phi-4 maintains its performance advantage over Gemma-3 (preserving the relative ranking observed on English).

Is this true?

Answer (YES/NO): NO